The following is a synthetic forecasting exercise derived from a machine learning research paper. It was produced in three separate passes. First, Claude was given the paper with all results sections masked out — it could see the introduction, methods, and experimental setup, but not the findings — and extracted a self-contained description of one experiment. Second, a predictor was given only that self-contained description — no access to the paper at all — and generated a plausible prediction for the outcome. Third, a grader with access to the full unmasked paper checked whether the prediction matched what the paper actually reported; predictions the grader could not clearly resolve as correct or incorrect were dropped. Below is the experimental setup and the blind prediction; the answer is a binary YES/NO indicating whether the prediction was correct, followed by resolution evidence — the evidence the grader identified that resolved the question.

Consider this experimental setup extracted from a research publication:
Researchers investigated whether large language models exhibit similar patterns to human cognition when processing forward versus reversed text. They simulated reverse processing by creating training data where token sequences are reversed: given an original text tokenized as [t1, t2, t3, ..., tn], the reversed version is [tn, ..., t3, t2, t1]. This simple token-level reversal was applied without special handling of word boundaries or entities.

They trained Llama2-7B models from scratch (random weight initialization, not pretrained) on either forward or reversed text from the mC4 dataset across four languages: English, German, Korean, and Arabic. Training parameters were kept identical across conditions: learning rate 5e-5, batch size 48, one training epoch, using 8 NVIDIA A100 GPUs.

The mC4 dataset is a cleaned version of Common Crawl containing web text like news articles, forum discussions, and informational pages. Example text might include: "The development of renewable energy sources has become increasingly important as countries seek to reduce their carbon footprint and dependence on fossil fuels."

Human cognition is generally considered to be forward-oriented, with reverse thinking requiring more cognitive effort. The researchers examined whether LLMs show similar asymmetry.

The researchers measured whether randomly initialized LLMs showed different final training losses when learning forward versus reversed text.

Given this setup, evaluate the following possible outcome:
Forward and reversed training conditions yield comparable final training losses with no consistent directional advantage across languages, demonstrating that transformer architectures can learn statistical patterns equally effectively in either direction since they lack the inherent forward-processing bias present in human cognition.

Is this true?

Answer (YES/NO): YES